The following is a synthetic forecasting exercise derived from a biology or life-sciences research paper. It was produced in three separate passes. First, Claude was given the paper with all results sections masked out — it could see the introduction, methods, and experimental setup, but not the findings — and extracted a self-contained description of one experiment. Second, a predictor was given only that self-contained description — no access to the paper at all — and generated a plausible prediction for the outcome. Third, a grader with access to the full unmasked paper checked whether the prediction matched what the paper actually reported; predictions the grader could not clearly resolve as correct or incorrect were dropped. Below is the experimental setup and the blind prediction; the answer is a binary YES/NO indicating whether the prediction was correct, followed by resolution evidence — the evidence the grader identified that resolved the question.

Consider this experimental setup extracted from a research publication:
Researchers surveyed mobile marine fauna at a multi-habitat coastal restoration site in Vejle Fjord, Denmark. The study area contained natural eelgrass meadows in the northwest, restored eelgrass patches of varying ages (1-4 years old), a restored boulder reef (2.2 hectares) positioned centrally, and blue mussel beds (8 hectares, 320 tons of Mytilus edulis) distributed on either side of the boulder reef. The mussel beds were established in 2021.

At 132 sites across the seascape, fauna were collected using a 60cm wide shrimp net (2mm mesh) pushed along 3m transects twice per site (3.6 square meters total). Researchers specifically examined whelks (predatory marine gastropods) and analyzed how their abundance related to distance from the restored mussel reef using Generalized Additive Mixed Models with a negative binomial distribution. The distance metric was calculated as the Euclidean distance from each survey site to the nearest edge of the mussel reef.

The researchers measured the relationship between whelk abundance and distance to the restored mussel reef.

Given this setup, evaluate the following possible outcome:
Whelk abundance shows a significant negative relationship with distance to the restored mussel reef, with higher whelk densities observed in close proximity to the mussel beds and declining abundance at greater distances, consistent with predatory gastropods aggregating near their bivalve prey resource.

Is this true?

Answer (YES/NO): NO